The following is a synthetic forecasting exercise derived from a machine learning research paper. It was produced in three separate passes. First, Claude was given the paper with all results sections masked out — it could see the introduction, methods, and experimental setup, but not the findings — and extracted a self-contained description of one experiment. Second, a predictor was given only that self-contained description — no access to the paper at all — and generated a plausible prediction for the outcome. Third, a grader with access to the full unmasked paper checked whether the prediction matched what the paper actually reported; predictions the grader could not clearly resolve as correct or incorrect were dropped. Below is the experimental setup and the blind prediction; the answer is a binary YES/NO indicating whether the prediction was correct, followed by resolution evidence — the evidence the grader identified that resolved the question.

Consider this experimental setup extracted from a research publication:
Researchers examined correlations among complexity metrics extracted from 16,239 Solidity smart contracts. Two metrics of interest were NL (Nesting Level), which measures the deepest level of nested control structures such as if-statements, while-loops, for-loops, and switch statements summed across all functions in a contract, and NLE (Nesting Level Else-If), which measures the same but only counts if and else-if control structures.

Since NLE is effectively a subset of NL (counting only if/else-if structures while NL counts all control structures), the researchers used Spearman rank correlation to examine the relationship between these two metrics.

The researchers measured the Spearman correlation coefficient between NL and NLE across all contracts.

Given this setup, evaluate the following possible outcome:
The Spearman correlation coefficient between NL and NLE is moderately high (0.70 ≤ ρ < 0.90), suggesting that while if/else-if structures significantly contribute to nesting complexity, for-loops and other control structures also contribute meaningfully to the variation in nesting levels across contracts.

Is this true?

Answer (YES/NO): NO